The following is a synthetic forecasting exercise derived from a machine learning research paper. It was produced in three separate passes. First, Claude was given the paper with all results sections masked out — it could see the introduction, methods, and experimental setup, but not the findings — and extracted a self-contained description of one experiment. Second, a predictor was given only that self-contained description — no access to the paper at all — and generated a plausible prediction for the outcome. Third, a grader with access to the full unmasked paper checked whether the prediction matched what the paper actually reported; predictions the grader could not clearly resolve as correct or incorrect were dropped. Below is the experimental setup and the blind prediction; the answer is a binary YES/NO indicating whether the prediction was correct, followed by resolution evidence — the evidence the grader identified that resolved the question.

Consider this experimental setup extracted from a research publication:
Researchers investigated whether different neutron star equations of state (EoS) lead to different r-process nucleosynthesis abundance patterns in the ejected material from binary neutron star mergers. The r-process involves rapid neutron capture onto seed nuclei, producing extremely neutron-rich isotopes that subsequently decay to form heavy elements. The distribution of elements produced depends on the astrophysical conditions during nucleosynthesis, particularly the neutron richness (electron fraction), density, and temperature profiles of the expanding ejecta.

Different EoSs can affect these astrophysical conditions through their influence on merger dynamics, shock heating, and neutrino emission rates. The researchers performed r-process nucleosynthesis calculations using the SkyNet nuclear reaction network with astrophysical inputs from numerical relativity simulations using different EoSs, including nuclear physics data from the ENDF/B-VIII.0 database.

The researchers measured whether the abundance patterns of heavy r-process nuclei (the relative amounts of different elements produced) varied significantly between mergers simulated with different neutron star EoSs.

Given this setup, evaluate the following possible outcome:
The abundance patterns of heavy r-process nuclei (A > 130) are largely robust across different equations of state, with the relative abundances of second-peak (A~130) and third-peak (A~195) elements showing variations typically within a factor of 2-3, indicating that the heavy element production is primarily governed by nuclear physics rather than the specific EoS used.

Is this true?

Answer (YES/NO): NO